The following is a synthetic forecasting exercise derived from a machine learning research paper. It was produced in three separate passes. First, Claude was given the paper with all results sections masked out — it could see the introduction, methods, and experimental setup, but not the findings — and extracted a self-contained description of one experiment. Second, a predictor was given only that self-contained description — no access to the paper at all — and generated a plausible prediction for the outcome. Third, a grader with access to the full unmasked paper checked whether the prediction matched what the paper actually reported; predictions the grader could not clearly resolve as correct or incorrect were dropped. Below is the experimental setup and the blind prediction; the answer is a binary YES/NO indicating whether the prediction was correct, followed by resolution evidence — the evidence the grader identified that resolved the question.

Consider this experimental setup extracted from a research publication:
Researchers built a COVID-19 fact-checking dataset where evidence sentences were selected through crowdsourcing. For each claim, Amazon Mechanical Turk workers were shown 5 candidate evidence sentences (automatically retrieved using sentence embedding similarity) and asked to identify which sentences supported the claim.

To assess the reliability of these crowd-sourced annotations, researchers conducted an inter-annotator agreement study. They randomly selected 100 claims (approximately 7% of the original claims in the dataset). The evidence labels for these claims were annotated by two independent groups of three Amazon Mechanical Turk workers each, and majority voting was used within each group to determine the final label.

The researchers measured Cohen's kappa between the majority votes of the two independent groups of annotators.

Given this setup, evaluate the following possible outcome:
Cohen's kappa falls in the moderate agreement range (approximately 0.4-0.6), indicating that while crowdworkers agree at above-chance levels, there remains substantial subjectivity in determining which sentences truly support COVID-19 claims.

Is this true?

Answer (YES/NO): YES